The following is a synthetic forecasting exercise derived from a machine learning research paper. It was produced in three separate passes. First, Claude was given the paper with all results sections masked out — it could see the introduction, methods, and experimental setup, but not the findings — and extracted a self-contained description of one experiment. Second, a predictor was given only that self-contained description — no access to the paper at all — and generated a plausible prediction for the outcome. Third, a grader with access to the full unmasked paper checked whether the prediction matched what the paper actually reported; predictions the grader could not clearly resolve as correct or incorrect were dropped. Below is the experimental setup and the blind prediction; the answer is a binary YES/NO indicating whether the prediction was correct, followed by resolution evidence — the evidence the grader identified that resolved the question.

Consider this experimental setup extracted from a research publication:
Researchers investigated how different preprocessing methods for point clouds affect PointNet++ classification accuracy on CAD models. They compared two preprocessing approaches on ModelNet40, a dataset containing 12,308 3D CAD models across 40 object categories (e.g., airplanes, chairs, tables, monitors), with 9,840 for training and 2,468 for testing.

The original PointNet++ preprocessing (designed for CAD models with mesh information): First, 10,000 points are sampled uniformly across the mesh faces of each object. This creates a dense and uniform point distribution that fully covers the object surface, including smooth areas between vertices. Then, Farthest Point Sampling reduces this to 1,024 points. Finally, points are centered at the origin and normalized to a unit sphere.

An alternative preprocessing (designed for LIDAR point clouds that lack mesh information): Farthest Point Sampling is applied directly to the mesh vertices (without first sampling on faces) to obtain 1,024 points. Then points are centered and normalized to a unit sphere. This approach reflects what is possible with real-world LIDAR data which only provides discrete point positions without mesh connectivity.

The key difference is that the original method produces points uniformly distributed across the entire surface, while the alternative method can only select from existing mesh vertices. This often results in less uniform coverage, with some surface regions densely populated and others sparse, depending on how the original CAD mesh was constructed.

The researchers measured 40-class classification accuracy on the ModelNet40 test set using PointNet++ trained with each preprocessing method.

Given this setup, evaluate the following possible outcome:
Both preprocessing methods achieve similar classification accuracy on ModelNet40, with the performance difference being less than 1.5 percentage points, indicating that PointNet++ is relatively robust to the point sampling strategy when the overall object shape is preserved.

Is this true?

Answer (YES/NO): NO